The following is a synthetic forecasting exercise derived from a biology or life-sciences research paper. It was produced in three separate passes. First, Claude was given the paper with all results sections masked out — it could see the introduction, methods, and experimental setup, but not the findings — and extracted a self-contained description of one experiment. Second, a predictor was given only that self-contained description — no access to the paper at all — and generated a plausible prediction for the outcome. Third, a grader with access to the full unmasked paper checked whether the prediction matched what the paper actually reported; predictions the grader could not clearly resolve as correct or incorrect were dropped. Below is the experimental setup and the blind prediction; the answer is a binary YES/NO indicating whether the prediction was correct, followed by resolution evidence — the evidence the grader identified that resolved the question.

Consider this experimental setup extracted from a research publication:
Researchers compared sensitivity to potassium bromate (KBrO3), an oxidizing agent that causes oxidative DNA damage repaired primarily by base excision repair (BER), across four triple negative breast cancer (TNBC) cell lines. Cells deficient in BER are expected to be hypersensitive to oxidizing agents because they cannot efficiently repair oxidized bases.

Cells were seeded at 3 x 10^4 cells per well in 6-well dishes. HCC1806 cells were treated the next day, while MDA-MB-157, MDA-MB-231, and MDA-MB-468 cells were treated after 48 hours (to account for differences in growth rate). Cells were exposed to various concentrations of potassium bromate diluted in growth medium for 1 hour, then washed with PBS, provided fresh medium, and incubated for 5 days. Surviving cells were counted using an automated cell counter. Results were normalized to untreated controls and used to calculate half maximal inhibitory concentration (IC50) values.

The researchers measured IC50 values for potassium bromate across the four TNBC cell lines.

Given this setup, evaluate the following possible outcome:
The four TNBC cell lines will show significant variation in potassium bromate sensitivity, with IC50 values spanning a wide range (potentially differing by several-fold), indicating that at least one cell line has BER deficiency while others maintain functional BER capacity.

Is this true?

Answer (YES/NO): NO